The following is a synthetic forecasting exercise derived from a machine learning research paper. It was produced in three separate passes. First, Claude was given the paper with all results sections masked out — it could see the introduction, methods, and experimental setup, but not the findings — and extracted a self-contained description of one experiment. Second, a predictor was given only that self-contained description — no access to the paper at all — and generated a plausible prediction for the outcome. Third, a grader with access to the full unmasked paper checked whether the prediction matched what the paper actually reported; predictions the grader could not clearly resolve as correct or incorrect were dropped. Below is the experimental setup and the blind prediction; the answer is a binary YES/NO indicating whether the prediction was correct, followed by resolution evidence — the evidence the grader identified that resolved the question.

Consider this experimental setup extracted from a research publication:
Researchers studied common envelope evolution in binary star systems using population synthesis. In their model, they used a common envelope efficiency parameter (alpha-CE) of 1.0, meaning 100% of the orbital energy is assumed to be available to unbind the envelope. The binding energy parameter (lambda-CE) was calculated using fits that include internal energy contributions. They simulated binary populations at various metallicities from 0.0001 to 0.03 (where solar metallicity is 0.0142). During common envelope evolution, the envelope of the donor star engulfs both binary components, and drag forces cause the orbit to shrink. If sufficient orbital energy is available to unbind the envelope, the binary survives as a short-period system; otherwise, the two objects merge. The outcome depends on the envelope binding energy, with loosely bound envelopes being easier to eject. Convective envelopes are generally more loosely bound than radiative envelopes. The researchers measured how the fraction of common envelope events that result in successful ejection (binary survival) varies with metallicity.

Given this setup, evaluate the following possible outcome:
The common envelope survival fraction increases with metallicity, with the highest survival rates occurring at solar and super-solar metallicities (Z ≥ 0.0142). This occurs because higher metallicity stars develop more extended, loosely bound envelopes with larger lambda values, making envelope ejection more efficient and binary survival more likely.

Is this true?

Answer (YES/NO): NO